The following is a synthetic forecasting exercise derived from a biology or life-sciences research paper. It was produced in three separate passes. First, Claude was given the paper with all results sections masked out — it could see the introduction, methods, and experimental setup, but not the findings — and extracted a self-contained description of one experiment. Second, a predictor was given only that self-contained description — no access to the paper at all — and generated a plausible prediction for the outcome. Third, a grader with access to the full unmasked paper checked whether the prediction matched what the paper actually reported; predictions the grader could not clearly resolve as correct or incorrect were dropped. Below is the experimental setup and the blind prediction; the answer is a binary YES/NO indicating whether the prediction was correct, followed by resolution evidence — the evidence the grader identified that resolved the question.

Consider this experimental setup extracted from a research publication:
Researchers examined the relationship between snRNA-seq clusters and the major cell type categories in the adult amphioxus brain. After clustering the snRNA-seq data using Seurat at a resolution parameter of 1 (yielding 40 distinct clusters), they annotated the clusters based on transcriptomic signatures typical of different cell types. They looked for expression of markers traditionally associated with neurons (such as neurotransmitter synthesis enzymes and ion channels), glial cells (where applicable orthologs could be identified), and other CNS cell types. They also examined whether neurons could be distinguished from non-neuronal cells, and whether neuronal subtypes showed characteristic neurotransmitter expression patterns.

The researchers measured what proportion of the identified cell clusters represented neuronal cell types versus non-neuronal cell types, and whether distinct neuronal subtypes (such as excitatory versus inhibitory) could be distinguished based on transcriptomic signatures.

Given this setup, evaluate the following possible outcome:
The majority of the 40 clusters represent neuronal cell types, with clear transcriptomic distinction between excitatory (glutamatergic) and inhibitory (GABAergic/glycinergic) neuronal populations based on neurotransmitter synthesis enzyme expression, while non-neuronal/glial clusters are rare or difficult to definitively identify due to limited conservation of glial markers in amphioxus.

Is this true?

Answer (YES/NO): NO